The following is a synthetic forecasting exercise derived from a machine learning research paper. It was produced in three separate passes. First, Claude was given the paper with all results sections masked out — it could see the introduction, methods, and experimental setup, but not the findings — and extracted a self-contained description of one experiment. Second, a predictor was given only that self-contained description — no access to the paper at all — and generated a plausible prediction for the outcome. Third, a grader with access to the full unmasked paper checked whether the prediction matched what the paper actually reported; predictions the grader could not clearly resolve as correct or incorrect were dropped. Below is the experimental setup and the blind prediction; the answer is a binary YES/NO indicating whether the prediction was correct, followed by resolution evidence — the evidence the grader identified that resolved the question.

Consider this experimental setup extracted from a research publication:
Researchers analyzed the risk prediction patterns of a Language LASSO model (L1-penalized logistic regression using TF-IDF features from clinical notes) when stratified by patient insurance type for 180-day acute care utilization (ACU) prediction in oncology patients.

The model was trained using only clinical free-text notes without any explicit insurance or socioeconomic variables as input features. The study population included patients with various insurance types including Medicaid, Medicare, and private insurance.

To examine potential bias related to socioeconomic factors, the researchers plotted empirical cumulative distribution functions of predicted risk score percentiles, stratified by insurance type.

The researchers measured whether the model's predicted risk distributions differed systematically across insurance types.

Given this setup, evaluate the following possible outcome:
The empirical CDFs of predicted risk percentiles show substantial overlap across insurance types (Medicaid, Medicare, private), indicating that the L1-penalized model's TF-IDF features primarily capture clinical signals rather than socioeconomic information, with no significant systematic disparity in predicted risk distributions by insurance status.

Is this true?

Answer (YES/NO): NO